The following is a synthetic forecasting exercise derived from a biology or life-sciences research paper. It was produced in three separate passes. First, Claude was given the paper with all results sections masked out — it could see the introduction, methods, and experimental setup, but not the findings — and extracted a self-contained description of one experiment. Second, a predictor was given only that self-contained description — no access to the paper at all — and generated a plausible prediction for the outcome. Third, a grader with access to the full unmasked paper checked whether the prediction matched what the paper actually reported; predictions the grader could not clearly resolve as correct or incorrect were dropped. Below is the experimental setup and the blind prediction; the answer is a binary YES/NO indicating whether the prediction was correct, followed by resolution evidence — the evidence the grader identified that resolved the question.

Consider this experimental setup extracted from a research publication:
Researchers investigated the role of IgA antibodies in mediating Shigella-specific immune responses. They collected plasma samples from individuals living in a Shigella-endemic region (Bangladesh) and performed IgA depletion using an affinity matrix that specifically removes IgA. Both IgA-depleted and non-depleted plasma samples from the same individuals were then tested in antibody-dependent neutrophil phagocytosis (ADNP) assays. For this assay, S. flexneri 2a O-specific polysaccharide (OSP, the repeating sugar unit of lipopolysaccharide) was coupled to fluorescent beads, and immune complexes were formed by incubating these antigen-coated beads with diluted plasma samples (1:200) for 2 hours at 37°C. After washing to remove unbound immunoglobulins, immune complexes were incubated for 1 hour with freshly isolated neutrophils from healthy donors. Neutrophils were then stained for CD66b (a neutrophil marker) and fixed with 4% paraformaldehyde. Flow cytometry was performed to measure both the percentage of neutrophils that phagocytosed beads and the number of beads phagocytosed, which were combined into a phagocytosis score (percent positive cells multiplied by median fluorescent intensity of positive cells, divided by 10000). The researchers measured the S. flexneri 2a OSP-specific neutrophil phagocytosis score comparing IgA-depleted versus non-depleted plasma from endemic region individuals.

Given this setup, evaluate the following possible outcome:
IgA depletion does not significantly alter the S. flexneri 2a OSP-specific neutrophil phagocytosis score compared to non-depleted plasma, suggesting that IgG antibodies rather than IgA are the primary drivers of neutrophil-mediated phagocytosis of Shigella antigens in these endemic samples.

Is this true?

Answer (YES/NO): NO